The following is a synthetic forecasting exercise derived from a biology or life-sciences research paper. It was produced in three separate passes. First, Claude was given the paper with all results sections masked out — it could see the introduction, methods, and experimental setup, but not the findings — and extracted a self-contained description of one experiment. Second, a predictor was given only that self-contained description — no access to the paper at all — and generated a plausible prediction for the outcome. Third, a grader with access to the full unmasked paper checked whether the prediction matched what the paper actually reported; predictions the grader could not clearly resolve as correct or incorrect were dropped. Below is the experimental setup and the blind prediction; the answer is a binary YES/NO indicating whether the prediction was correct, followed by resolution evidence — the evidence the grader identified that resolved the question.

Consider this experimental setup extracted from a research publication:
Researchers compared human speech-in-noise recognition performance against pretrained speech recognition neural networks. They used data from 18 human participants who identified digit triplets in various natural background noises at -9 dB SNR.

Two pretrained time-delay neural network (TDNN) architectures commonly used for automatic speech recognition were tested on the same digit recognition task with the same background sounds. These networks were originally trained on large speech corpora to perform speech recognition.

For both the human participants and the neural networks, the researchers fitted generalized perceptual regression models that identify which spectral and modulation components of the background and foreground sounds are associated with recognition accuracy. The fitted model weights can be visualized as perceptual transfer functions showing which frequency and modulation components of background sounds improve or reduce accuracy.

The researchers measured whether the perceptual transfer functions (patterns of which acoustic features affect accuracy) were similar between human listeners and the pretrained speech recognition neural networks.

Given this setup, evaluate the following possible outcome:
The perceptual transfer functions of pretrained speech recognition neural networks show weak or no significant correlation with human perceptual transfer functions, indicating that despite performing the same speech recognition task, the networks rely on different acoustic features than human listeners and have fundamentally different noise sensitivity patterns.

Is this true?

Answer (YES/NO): YES